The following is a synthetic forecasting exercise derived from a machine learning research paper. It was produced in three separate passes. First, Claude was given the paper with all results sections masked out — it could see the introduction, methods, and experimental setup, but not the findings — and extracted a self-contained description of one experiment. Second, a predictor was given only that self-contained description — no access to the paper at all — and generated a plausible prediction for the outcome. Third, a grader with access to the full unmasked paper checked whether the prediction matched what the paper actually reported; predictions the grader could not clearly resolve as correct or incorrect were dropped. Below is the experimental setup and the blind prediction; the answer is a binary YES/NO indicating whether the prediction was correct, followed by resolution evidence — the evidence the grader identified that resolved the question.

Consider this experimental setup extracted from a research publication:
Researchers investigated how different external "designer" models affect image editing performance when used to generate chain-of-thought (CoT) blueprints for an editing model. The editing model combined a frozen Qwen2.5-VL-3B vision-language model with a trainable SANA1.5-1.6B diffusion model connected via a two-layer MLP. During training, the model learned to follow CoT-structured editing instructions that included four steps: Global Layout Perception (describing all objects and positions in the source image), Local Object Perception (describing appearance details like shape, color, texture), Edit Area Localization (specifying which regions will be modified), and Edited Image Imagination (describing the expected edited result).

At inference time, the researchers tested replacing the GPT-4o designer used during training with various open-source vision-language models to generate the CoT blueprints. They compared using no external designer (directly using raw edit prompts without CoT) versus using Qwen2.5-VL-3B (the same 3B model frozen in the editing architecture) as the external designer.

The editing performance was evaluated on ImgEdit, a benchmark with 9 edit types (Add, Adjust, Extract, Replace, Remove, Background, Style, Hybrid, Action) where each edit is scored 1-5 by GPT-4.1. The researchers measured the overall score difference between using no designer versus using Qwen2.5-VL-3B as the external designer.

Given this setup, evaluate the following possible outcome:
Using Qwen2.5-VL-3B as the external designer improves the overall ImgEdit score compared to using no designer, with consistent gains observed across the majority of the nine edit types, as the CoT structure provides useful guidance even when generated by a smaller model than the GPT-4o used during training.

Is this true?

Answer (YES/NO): YES